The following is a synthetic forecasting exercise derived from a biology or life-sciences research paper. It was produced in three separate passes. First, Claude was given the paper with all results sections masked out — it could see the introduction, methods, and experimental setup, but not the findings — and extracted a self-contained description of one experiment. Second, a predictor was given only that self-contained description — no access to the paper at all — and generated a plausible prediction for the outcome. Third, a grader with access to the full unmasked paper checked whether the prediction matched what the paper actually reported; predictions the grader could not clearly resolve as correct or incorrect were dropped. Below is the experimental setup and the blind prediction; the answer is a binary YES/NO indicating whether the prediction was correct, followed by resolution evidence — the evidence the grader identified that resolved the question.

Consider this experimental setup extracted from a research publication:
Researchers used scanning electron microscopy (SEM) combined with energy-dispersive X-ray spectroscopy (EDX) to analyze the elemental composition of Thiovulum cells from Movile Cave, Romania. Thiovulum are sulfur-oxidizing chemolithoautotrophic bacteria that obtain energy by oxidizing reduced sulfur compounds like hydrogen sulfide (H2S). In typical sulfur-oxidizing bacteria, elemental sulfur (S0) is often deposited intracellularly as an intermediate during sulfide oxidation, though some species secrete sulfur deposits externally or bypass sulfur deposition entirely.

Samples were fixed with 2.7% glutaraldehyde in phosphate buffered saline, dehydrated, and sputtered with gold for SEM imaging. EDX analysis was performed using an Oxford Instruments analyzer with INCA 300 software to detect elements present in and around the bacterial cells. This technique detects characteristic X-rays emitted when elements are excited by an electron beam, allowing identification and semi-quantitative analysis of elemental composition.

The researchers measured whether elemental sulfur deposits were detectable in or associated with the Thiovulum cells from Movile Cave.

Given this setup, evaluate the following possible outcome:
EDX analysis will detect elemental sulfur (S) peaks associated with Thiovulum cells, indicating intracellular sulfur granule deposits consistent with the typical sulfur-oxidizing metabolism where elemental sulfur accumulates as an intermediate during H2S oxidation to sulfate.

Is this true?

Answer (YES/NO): NO